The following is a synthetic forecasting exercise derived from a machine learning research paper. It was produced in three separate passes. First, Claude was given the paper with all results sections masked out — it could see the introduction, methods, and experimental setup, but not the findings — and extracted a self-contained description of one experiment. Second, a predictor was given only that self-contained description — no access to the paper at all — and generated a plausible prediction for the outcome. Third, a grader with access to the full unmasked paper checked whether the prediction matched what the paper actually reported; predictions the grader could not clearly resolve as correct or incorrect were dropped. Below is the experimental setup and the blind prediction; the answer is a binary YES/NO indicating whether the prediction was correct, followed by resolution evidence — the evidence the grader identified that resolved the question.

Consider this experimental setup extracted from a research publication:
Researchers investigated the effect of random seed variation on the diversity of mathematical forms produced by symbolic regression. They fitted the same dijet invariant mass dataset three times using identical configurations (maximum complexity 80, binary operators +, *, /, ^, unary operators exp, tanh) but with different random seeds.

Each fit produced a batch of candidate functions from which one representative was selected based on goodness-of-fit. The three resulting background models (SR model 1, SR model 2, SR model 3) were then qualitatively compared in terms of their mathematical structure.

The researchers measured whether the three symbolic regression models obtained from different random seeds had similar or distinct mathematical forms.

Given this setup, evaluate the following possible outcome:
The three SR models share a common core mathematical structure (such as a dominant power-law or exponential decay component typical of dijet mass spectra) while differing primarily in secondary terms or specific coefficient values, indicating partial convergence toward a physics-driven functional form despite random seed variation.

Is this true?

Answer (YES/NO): NO